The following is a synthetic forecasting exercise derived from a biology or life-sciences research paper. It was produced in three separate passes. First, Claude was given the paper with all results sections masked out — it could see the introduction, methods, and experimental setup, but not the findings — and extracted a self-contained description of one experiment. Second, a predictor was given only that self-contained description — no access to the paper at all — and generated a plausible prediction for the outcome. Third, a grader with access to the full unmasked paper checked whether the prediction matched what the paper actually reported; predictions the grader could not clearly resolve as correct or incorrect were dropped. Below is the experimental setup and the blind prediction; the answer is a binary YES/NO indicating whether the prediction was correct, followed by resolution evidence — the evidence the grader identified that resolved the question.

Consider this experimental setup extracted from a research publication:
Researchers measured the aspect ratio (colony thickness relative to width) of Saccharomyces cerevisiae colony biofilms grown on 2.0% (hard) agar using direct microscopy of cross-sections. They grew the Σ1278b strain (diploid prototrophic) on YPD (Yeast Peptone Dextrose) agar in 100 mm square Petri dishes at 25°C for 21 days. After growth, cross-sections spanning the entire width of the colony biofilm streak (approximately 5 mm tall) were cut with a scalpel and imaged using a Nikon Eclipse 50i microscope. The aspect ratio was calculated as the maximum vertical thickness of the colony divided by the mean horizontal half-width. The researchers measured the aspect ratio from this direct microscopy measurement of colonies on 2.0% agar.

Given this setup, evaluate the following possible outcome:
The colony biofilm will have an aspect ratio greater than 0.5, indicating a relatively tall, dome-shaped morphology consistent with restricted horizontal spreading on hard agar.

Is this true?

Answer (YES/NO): NO